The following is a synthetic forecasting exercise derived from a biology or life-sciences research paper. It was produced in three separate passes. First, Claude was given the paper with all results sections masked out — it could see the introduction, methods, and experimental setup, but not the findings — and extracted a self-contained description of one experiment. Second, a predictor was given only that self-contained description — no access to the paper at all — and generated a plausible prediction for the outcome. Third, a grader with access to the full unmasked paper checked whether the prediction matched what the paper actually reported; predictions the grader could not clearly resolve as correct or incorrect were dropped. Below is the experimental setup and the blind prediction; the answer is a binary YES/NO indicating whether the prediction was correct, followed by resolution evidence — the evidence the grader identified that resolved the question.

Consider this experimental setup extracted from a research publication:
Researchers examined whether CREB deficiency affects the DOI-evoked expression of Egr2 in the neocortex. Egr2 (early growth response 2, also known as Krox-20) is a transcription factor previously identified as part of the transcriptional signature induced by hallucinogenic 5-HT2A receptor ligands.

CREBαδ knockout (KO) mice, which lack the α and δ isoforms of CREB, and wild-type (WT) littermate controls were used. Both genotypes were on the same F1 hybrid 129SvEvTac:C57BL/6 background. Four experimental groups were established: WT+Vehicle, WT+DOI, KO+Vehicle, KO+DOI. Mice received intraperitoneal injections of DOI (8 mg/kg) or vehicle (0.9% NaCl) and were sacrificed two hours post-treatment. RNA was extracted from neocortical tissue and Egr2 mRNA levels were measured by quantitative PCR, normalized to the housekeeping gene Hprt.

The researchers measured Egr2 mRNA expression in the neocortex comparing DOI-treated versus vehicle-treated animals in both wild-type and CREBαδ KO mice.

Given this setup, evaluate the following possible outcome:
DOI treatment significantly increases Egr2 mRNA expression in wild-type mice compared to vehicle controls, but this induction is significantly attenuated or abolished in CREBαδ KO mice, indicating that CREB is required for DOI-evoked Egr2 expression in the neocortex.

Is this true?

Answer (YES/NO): NO